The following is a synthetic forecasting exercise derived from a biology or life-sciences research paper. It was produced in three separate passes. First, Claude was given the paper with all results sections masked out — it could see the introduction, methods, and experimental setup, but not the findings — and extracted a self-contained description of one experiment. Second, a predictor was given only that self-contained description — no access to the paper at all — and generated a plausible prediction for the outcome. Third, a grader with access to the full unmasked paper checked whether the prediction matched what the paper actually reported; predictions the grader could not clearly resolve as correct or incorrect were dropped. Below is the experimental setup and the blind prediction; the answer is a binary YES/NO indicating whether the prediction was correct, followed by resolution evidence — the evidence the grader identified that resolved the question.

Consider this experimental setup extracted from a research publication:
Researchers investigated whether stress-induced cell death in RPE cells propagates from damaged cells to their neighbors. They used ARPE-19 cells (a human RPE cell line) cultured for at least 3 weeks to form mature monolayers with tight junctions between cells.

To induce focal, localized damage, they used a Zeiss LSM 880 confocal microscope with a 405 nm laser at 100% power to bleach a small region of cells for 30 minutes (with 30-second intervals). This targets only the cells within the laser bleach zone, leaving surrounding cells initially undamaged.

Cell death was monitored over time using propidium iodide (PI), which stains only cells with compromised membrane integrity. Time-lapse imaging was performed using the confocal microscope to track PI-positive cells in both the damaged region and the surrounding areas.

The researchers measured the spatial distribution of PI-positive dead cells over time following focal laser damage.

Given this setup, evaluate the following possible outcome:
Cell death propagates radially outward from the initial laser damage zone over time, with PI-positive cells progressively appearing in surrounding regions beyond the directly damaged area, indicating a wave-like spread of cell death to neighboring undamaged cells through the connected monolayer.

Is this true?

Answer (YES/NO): YES